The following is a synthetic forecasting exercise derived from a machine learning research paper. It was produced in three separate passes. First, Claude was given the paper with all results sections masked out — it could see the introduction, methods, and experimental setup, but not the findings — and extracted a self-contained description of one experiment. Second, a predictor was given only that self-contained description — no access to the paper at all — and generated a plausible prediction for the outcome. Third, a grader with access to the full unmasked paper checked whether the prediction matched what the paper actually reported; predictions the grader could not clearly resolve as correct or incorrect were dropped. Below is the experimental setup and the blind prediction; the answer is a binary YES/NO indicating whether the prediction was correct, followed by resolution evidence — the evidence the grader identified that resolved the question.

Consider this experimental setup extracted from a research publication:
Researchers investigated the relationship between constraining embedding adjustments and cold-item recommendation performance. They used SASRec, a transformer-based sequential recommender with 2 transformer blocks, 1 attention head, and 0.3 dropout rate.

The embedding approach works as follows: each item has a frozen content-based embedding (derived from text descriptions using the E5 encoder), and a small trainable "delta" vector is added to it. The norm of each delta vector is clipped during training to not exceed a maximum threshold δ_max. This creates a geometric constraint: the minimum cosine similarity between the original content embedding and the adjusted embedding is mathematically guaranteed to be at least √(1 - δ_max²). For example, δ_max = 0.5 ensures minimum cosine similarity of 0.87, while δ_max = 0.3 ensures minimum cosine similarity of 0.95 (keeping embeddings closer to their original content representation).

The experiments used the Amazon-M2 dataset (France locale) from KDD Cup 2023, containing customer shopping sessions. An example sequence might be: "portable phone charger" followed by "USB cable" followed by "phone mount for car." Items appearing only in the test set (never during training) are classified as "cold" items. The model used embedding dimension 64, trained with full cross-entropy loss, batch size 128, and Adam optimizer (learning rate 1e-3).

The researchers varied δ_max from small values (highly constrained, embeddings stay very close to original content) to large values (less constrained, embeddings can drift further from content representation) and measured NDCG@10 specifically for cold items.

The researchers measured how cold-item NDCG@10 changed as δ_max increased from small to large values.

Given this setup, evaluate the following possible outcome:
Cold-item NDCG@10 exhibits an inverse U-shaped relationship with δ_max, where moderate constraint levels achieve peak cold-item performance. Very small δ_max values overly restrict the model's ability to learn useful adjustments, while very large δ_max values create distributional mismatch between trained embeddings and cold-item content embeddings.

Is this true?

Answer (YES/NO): NO